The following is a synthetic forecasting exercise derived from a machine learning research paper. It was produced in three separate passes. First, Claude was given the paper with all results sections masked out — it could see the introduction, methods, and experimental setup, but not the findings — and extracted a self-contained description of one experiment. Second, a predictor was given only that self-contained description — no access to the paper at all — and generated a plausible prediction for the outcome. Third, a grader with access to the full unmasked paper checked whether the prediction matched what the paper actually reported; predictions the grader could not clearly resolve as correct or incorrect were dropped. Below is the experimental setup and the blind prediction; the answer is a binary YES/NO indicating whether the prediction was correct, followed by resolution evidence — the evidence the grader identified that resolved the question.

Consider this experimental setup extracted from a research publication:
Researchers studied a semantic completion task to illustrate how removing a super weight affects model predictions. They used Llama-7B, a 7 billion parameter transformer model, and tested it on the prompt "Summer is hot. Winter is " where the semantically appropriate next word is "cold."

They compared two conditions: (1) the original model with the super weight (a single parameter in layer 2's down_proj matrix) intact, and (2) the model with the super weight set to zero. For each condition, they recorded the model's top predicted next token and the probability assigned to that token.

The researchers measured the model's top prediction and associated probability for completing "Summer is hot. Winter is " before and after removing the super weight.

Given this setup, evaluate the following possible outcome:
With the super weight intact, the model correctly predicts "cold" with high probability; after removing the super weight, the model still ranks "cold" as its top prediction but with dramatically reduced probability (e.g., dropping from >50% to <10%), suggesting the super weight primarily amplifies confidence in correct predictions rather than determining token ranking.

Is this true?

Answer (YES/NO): NO